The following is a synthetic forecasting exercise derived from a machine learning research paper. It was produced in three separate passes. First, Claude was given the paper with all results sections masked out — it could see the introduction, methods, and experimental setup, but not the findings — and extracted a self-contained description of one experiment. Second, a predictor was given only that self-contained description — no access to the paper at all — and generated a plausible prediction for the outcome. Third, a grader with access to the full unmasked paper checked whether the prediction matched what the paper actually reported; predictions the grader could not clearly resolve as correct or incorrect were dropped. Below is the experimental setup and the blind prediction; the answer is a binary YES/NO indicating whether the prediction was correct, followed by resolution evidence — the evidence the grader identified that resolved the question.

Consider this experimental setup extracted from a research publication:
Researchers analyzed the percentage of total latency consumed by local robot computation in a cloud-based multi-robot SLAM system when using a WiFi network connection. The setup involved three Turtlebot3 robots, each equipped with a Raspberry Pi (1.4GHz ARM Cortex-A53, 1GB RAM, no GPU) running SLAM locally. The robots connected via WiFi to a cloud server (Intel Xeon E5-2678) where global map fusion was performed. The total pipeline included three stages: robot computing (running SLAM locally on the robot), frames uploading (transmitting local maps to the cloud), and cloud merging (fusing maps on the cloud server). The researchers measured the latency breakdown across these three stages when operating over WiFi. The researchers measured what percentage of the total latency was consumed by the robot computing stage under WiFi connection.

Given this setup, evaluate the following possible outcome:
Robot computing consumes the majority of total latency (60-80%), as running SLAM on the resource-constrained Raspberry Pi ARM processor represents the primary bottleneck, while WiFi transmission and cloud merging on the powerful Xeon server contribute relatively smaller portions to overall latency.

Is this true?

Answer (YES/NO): NO